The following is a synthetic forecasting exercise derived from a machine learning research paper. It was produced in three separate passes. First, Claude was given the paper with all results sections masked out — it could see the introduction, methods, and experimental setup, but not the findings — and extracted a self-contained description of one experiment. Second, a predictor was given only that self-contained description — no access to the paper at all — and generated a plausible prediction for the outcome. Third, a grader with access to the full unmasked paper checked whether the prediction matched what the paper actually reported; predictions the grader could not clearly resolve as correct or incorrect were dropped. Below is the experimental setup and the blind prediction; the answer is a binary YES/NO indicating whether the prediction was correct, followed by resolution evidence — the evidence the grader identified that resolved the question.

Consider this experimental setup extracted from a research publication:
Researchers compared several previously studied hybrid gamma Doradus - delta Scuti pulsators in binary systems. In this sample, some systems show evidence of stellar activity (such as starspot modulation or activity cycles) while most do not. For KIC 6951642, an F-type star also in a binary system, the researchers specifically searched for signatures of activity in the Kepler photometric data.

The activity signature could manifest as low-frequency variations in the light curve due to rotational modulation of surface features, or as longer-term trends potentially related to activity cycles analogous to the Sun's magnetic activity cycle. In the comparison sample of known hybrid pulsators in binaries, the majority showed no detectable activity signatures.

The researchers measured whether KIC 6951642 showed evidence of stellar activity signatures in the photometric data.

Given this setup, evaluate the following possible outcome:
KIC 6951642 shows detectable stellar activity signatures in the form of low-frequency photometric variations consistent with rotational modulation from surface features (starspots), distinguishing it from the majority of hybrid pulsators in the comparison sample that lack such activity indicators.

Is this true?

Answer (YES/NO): YES